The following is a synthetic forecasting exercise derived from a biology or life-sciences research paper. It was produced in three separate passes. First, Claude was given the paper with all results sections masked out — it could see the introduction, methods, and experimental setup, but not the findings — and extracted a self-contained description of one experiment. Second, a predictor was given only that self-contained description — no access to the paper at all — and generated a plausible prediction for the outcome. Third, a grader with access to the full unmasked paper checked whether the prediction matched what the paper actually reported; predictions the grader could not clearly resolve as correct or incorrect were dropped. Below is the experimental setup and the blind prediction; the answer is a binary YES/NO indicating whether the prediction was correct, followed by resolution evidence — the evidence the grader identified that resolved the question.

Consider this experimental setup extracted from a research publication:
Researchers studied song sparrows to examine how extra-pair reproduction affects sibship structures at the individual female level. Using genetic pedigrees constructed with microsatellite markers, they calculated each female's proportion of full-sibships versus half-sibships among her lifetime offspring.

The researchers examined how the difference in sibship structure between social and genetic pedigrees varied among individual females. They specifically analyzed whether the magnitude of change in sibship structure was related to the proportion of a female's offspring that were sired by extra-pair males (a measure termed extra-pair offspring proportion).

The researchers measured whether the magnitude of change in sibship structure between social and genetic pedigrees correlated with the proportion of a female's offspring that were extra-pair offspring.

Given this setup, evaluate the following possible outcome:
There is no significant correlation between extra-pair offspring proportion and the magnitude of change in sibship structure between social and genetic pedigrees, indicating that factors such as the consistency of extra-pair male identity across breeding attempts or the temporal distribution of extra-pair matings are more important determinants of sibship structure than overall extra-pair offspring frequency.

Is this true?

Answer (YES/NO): NO